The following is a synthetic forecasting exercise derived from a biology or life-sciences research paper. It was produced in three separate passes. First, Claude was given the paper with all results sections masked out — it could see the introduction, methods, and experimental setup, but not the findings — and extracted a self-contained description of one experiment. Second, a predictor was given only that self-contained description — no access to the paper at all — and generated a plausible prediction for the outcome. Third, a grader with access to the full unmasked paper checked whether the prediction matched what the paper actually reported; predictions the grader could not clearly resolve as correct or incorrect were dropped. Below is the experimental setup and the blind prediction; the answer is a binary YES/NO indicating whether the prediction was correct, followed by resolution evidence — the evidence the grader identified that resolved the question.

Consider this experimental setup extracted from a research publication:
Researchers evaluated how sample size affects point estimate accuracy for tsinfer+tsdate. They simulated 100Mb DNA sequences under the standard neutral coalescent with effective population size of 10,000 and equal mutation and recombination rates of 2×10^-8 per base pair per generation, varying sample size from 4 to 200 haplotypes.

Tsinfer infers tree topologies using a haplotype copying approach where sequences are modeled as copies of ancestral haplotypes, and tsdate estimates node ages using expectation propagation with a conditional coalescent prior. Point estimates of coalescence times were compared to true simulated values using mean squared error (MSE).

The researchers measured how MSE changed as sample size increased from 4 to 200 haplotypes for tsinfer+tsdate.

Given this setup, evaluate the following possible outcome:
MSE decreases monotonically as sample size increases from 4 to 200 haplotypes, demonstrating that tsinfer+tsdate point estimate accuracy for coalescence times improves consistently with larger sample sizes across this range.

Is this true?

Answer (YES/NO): NO